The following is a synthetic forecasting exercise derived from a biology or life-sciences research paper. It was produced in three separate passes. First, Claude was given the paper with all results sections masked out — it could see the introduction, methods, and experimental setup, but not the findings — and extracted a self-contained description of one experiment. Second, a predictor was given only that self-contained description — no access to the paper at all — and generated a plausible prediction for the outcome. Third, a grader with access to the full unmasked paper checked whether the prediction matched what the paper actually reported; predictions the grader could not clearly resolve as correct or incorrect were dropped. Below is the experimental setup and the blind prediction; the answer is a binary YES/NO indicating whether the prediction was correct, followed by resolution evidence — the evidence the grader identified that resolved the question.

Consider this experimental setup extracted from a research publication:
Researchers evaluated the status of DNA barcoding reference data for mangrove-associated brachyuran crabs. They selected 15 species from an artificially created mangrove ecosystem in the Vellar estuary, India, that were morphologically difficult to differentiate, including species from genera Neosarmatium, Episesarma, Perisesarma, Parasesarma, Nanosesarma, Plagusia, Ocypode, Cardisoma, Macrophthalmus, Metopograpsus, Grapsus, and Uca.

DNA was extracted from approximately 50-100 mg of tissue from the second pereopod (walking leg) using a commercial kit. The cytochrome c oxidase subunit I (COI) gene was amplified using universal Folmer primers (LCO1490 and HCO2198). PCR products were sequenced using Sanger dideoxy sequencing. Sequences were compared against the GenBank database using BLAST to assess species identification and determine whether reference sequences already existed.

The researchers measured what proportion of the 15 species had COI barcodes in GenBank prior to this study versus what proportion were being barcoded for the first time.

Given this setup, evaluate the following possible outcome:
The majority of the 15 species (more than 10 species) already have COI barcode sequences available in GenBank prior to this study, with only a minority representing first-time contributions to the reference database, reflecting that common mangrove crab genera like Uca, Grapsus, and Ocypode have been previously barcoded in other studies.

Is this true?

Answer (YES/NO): NO